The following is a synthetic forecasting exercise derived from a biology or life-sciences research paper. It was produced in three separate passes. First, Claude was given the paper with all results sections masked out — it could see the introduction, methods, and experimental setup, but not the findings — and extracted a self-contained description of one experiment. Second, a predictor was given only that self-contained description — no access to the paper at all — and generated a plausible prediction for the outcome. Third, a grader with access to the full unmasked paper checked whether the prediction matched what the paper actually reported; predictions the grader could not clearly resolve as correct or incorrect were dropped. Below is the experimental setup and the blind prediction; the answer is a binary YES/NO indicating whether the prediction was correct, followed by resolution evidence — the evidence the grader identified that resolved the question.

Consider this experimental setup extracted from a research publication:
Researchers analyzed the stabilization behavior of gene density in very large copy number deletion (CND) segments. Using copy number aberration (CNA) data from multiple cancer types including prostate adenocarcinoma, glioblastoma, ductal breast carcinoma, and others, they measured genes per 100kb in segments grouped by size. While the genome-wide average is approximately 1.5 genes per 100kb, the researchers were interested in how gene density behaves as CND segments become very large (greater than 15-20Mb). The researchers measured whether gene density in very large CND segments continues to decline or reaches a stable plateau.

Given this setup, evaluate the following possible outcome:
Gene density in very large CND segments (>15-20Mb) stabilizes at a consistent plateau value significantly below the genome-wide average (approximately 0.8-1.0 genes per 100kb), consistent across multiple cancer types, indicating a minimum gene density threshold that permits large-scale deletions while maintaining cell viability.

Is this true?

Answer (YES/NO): NO